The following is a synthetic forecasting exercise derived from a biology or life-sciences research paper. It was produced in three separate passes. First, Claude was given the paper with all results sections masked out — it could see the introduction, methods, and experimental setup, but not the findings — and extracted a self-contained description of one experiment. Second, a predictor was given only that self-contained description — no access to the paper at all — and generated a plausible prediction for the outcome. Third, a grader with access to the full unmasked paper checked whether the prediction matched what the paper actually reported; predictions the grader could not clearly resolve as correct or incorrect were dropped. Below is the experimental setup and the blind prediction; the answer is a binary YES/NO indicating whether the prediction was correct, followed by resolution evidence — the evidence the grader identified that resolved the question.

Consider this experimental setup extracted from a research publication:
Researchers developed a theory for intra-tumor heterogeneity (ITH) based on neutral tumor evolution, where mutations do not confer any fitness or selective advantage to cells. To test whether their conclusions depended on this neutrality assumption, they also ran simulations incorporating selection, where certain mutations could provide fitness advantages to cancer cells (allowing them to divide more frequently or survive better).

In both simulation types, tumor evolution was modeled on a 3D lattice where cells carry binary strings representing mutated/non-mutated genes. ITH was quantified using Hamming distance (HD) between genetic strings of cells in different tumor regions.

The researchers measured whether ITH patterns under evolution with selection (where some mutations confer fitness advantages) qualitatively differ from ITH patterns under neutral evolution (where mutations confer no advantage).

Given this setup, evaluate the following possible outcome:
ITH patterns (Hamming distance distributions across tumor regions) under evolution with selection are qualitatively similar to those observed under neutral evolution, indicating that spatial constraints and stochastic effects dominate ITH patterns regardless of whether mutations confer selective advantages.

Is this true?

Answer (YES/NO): YES